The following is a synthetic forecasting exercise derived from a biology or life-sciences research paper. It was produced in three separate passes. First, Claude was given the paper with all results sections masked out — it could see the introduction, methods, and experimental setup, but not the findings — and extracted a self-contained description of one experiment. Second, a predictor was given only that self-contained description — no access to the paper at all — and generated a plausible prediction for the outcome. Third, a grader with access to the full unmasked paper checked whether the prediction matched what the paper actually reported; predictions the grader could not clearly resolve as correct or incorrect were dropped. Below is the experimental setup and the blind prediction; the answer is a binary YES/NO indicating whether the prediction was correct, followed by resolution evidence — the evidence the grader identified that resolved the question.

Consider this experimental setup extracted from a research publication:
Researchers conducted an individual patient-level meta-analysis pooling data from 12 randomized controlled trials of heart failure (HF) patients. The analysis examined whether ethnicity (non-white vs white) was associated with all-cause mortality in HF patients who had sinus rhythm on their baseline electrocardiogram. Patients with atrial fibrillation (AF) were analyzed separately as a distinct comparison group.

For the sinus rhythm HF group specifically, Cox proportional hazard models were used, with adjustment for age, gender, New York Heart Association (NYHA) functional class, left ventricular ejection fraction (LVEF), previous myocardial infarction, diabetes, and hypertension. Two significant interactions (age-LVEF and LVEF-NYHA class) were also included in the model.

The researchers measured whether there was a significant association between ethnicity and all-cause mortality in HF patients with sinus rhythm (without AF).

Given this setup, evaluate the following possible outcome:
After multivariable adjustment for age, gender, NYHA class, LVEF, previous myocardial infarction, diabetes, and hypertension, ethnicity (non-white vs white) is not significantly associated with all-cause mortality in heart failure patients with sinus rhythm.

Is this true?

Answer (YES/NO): NO